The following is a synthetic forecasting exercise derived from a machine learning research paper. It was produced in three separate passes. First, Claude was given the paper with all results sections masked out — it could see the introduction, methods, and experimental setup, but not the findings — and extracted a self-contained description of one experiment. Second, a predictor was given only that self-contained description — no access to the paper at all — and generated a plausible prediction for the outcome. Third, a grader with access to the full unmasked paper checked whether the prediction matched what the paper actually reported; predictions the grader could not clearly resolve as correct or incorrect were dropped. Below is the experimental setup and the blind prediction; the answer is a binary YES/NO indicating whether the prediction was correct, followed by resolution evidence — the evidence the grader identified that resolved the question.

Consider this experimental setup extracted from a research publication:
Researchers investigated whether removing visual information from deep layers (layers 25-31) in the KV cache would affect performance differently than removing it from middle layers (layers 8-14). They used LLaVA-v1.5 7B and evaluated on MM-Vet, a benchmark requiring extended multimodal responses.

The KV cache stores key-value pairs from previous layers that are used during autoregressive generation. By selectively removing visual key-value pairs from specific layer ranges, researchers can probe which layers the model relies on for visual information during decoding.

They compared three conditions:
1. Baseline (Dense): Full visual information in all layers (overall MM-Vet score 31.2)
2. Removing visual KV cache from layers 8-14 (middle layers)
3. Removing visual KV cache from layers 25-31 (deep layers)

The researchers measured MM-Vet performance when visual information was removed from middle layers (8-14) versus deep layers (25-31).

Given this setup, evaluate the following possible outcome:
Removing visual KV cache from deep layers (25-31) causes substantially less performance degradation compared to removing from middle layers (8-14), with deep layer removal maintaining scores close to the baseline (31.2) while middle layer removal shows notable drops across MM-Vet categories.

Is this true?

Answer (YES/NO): YES